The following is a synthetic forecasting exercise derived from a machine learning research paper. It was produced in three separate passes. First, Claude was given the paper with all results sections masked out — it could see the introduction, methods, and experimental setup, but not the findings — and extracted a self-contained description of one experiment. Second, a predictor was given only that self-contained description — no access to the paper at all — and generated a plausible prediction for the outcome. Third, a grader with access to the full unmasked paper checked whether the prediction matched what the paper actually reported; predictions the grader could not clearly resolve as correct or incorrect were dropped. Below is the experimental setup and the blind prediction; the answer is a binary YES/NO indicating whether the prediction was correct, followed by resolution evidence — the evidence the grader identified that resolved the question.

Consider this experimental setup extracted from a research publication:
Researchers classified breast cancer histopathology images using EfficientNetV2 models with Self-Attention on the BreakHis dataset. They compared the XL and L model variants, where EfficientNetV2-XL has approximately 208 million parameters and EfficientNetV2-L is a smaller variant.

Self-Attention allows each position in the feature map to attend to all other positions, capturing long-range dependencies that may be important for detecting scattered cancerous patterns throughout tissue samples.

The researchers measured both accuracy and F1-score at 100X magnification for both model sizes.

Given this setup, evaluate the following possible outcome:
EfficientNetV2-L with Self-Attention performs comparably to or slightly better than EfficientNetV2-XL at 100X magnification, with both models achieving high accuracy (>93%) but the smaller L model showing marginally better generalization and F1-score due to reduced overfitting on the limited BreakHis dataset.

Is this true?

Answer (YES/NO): NO